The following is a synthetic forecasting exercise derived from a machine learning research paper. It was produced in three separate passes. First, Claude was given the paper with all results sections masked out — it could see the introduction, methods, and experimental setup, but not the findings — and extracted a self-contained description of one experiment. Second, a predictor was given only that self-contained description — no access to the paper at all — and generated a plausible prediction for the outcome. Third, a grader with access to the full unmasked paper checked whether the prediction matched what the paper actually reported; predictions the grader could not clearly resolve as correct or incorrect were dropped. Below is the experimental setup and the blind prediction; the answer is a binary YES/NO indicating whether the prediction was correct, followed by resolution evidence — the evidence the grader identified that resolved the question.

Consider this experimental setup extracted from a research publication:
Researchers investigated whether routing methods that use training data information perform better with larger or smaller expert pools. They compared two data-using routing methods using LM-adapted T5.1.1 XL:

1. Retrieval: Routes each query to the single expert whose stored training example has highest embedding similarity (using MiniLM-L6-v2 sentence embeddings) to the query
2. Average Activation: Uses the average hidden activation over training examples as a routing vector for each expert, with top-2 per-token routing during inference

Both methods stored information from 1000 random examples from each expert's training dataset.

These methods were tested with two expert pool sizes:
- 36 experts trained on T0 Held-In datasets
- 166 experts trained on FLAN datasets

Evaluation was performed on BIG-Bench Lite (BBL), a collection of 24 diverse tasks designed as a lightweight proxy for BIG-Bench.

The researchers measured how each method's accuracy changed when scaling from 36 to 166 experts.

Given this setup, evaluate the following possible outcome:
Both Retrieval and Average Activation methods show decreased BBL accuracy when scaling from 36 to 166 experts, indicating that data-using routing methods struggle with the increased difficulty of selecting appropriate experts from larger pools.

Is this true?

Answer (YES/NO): YES